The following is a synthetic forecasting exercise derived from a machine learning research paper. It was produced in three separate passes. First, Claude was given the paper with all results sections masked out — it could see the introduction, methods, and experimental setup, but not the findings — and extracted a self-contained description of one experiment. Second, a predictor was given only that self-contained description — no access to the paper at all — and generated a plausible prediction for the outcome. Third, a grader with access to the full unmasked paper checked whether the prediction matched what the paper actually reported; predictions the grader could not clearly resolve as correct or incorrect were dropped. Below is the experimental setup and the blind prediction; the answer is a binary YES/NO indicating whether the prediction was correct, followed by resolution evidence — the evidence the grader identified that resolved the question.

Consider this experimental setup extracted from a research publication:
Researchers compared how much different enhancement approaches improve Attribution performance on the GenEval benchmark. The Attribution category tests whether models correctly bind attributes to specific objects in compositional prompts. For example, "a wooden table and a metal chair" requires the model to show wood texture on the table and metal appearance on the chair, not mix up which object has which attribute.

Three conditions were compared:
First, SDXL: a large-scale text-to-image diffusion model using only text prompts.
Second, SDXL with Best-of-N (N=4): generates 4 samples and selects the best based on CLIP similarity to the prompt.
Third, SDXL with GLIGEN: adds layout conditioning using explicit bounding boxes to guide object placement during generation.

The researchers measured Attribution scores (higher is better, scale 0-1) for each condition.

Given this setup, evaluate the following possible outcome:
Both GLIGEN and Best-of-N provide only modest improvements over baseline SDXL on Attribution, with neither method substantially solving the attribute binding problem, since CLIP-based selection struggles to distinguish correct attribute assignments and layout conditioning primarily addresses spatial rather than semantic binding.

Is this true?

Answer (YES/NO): YES